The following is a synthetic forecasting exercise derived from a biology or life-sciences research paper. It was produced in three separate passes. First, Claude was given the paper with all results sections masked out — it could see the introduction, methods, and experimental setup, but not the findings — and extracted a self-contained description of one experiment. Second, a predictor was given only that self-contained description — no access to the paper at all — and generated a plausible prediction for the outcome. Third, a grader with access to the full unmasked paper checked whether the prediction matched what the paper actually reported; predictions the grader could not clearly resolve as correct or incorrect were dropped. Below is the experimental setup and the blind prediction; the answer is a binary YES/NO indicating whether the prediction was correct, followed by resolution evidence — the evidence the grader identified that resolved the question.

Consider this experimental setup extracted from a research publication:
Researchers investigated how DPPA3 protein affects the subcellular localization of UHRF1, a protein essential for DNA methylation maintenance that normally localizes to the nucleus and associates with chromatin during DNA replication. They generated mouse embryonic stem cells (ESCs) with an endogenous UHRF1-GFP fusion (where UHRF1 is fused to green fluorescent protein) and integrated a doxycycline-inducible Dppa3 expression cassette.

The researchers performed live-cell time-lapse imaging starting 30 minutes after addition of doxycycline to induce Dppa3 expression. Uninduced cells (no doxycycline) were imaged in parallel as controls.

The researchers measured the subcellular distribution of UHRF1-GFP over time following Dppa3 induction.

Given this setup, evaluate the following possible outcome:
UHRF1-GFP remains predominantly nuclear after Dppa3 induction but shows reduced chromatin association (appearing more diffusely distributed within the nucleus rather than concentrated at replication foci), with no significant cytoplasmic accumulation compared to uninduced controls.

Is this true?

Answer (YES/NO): NO